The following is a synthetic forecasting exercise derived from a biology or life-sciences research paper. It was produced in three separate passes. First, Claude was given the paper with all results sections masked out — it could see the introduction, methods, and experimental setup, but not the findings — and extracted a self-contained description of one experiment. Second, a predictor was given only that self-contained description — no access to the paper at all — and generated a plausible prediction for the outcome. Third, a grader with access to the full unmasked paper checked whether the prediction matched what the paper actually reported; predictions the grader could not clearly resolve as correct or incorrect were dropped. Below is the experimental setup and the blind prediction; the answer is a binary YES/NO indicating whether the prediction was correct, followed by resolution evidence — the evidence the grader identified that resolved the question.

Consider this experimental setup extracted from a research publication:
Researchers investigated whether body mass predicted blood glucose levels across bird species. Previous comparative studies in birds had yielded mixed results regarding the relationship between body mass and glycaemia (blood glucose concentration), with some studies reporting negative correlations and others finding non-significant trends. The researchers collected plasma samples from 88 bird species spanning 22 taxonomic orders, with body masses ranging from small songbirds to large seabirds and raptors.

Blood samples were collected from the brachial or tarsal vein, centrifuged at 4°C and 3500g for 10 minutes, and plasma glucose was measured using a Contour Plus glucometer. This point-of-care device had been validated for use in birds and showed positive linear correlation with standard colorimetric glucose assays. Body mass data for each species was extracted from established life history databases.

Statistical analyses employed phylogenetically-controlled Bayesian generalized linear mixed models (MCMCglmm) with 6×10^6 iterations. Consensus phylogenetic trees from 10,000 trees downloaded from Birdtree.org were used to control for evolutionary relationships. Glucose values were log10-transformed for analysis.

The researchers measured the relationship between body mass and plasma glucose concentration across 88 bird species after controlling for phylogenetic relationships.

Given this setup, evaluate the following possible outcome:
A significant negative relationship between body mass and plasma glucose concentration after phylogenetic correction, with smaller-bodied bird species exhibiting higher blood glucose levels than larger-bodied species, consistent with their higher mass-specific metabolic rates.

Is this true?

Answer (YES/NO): YES